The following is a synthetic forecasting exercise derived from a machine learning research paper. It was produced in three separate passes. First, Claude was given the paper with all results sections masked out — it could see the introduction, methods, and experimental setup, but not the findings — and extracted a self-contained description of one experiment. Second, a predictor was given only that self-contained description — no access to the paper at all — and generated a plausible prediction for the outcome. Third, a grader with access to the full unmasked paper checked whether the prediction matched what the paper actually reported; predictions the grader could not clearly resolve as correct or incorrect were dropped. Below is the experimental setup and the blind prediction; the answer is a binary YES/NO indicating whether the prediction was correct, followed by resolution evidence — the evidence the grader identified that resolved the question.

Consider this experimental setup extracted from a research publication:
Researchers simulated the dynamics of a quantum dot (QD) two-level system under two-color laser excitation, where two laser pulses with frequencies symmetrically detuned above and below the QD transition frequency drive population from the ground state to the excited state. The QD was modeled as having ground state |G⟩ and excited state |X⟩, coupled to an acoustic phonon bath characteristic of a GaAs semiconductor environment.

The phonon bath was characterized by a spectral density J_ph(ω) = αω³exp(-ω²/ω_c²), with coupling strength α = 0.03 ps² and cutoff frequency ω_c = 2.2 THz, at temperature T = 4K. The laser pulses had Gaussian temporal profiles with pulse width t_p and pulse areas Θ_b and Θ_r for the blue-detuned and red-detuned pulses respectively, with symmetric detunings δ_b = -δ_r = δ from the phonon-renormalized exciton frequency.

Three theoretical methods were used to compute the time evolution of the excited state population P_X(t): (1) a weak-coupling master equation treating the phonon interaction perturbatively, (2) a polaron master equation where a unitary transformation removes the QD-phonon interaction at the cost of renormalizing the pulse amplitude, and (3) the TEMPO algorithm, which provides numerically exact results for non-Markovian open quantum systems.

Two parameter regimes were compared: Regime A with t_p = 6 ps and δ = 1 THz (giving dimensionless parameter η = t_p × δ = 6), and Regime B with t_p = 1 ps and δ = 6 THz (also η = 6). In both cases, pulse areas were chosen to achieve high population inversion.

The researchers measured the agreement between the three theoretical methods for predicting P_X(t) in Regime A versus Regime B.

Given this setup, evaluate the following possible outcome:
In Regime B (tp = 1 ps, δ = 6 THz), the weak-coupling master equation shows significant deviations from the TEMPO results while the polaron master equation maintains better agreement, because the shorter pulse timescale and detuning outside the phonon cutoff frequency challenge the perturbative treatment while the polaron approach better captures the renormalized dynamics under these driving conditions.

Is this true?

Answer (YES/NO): NO